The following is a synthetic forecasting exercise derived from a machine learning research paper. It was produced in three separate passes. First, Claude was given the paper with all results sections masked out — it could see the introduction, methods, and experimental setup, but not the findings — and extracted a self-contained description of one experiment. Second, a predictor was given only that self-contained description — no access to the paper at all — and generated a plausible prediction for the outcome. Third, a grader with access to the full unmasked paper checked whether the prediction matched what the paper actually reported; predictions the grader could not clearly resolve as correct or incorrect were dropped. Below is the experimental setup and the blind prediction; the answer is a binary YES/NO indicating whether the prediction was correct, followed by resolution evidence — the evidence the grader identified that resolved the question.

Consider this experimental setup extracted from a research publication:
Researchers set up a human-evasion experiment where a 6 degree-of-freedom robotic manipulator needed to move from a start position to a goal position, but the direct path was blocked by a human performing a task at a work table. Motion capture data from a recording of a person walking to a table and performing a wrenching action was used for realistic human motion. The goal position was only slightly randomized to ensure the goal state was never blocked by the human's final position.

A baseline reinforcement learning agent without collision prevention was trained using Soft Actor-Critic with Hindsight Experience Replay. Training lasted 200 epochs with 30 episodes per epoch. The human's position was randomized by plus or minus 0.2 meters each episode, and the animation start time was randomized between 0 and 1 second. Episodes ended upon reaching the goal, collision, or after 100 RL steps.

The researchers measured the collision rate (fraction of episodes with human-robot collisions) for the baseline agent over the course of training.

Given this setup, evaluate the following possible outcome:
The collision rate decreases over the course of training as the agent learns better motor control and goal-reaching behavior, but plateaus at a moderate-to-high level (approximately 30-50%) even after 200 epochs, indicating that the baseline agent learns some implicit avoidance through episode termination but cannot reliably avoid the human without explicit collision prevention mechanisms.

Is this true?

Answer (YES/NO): NO